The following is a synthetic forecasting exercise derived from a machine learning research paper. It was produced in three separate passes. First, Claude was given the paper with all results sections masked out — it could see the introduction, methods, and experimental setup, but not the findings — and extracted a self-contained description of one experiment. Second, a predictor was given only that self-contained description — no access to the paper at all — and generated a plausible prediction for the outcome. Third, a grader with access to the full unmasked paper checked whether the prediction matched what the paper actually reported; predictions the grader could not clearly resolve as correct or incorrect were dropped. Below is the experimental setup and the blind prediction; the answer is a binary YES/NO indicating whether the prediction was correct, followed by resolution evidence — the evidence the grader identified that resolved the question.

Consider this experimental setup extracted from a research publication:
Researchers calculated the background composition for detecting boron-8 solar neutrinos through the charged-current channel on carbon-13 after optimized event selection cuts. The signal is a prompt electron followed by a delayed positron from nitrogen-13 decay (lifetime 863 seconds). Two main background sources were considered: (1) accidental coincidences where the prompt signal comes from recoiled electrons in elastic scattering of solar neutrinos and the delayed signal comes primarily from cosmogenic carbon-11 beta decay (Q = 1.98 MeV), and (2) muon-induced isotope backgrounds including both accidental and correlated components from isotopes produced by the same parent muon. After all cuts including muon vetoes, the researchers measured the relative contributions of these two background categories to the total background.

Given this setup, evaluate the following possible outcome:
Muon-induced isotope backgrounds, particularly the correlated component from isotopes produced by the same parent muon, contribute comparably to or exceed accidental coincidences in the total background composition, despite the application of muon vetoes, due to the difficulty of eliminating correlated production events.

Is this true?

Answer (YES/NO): NO